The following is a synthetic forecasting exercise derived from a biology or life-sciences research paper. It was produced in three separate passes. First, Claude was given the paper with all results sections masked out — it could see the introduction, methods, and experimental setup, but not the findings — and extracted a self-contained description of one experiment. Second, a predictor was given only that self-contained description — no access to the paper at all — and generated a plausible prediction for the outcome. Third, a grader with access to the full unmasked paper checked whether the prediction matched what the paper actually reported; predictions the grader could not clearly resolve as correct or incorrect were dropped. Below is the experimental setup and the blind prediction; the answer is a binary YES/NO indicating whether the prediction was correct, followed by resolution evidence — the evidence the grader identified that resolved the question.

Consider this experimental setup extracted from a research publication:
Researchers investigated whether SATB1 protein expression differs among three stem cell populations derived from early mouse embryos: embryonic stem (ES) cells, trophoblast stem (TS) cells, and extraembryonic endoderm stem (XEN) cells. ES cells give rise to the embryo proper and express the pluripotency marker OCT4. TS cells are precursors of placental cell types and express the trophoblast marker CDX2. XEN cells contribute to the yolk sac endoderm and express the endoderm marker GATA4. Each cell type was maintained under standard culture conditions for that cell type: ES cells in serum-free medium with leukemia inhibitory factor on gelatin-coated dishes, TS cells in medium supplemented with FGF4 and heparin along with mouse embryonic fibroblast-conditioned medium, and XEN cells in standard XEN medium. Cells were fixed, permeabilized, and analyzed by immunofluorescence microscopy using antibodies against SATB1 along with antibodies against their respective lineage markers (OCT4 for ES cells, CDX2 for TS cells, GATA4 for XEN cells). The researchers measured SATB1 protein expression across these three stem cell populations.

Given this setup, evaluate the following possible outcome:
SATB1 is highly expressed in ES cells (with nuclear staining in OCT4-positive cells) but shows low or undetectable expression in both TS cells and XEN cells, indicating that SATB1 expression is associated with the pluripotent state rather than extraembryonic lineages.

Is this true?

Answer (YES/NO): NO